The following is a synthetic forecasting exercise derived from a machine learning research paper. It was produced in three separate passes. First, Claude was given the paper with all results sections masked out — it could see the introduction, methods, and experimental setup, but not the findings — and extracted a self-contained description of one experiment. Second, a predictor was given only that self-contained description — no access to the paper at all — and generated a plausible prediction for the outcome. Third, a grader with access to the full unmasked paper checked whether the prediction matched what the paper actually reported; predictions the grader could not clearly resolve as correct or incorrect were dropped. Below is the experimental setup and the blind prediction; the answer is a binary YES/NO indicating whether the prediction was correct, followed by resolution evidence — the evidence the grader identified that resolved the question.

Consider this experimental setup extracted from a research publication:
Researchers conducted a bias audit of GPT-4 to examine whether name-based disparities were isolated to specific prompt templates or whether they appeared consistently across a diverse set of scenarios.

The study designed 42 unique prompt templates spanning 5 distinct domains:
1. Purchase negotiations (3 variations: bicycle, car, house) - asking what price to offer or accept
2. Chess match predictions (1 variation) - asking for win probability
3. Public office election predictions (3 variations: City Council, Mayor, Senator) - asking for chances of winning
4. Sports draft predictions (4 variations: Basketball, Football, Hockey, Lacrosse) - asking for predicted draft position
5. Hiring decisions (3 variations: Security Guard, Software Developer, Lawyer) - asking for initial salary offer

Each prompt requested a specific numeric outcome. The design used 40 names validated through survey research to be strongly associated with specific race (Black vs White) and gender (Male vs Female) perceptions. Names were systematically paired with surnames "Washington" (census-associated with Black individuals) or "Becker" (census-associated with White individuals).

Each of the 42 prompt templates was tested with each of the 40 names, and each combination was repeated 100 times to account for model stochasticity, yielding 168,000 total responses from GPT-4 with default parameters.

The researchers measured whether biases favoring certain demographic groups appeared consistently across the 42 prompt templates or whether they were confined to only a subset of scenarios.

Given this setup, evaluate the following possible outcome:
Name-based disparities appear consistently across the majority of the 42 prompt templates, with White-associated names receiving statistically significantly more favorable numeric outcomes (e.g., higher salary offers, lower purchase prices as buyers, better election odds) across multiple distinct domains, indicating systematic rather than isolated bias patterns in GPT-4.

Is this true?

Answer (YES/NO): YES